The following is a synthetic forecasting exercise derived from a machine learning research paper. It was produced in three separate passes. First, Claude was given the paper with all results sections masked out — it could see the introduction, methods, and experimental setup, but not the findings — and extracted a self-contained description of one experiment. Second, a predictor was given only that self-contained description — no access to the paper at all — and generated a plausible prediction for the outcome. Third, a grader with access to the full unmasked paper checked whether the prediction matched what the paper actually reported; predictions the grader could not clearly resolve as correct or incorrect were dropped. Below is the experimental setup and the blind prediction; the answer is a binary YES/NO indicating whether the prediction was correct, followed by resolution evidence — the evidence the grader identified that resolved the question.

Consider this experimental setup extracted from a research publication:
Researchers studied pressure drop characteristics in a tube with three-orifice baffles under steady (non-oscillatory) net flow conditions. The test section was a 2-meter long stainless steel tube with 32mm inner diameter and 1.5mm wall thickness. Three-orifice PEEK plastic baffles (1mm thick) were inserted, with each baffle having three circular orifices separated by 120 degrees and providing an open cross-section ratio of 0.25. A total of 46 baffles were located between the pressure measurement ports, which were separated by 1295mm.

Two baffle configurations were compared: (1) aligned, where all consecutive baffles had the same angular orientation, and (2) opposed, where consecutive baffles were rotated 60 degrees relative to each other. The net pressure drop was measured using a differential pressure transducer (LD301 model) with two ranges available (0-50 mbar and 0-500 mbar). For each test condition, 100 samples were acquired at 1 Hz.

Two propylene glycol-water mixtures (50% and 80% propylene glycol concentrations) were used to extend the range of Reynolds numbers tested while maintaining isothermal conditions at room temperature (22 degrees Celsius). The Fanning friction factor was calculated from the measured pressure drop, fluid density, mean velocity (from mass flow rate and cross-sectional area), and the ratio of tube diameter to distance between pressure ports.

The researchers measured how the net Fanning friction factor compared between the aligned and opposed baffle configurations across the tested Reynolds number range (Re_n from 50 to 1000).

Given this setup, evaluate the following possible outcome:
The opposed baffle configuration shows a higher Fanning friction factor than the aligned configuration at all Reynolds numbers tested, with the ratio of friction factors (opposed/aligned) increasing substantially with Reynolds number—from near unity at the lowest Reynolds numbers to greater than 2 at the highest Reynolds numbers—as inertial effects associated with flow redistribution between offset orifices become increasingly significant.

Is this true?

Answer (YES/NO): NO